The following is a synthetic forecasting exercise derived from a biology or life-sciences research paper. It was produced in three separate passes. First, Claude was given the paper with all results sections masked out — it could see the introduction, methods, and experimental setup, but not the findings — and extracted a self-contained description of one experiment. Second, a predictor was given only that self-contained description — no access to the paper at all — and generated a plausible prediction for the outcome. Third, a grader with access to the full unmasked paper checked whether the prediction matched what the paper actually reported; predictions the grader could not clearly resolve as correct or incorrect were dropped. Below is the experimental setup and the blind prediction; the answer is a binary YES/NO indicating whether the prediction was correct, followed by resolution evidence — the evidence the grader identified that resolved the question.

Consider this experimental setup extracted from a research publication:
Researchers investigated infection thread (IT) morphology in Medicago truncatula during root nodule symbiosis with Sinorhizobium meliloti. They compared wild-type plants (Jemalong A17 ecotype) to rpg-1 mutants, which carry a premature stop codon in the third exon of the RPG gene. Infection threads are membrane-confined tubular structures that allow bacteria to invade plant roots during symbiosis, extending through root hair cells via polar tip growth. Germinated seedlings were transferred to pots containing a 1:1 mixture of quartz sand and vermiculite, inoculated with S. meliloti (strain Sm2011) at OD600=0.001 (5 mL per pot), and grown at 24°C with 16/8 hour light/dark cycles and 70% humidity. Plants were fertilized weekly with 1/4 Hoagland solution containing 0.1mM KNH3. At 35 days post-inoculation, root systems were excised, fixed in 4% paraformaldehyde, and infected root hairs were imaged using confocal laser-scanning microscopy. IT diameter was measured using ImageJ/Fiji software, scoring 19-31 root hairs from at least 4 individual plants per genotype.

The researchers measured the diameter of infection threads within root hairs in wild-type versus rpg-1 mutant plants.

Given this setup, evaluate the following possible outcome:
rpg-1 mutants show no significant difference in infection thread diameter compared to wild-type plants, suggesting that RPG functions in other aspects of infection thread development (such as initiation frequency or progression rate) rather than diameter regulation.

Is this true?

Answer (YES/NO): NO